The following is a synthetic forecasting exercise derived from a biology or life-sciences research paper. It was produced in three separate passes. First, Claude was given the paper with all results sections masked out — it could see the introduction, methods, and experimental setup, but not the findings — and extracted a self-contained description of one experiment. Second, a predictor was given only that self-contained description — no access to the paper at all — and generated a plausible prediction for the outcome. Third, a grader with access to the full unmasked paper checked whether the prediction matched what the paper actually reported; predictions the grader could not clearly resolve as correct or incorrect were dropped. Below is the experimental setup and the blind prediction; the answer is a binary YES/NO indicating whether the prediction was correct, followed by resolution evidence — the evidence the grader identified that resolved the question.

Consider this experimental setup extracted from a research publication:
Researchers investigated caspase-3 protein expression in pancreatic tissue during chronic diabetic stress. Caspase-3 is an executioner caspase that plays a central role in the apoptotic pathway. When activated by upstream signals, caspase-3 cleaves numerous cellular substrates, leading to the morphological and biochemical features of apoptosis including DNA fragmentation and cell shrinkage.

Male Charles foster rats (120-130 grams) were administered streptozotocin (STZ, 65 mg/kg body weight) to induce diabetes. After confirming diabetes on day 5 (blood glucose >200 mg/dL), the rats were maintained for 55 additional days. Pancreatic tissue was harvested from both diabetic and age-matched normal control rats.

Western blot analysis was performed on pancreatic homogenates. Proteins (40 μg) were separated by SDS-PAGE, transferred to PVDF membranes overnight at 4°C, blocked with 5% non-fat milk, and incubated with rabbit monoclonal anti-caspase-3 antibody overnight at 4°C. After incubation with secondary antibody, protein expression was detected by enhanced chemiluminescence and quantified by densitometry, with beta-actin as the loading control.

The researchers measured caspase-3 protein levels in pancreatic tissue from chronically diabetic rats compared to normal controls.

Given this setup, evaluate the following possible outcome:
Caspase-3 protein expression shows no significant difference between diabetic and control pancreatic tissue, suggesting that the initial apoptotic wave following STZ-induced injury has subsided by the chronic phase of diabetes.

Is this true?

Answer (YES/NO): NO